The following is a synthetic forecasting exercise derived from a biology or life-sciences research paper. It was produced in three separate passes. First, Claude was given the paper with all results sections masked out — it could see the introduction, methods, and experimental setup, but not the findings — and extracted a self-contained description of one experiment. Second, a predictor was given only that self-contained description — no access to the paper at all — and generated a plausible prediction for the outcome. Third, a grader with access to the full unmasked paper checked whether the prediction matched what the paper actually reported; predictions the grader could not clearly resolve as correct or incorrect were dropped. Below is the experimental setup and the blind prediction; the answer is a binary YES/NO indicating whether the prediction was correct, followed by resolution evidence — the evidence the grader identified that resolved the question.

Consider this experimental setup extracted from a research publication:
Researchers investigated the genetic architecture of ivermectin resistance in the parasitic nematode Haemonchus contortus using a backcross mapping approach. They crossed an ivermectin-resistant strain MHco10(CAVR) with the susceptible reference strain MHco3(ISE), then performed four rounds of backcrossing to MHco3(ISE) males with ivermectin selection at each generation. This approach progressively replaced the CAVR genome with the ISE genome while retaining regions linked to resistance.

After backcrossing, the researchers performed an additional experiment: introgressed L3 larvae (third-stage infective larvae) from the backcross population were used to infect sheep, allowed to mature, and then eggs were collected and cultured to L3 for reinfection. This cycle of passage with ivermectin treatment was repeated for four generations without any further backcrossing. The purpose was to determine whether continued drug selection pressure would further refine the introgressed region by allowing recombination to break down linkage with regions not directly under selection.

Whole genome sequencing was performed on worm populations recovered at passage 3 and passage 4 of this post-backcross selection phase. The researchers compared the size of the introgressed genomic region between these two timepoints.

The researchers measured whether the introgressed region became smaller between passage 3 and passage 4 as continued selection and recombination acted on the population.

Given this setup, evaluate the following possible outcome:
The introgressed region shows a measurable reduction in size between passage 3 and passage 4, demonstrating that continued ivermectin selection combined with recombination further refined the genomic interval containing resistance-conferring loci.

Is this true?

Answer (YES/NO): NO